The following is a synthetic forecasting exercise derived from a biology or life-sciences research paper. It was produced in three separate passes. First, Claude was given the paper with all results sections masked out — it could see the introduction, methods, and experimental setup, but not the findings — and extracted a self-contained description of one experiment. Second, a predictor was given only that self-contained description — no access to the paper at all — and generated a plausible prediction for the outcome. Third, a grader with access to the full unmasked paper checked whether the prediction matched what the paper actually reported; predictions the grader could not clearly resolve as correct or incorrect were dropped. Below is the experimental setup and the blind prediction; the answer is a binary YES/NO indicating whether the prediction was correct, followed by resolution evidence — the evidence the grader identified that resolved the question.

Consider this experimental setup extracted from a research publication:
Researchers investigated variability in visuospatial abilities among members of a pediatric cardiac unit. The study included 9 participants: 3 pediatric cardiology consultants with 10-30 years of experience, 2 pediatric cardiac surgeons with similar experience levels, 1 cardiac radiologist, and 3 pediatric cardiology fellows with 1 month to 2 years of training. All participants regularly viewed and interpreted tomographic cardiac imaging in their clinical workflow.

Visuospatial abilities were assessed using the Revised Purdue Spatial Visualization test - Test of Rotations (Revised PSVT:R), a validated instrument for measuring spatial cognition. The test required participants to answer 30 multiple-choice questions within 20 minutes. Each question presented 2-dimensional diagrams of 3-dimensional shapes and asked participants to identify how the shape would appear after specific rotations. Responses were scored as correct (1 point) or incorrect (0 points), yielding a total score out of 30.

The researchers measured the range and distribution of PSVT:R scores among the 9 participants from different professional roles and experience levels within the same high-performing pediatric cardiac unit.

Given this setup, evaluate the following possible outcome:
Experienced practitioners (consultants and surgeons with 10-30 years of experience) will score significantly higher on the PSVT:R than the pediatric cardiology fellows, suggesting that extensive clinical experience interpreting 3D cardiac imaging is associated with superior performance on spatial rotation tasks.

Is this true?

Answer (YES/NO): NO